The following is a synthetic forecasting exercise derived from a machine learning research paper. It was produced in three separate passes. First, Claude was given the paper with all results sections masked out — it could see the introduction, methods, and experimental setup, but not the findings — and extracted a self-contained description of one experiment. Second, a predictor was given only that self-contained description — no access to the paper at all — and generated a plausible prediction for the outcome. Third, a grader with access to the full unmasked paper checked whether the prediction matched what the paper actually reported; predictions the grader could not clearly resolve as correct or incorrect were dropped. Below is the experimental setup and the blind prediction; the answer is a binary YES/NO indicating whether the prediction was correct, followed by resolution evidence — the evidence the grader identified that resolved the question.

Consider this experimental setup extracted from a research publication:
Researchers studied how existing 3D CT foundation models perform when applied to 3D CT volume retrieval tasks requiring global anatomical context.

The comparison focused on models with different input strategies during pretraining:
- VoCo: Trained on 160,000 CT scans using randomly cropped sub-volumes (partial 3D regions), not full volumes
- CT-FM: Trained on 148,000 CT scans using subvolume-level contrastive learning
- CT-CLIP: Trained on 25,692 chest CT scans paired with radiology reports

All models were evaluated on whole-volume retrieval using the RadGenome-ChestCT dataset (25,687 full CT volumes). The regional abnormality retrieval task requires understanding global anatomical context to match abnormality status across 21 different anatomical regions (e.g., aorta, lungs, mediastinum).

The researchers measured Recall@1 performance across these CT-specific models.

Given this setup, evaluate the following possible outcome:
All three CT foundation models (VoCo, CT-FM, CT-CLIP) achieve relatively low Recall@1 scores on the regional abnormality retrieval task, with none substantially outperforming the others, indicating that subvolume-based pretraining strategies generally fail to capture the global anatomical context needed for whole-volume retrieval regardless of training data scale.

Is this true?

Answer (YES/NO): NO